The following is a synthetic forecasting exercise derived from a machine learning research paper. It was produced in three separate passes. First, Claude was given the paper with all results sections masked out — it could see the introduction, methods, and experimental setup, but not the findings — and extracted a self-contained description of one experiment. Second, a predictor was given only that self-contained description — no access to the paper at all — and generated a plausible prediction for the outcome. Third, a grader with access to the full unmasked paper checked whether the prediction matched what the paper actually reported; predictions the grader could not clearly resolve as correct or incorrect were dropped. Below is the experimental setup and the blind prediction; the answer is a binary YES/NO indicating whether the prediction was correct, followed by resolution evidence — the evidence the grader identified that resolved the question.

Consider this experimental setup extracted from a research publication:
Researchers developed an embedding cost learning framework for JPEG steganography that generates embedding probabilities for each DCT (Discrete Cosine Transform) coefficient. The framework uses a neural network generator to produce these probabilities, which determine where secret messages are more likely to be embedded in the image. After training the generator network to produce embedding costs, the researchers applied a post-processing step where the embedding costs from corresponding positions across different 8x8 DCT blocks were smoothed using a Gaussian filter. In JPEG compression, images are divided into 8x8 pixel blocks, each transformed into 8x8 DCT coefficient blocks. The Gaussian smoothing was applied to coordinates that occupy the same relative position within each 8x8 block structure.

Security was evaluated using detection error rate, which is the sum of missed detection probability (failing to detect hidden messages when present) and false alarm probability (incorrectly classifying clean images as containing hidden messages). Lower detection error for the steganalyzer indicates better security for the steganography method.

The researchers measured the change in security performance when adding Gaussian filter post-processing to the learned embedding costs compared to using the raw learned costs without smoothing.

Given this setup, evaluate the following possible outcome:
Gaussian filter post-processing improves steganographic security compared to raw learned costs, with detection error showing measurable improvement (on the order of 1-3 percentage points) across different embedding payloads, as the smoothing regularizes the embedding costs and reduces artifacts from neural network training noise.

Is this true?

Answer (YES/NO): YES